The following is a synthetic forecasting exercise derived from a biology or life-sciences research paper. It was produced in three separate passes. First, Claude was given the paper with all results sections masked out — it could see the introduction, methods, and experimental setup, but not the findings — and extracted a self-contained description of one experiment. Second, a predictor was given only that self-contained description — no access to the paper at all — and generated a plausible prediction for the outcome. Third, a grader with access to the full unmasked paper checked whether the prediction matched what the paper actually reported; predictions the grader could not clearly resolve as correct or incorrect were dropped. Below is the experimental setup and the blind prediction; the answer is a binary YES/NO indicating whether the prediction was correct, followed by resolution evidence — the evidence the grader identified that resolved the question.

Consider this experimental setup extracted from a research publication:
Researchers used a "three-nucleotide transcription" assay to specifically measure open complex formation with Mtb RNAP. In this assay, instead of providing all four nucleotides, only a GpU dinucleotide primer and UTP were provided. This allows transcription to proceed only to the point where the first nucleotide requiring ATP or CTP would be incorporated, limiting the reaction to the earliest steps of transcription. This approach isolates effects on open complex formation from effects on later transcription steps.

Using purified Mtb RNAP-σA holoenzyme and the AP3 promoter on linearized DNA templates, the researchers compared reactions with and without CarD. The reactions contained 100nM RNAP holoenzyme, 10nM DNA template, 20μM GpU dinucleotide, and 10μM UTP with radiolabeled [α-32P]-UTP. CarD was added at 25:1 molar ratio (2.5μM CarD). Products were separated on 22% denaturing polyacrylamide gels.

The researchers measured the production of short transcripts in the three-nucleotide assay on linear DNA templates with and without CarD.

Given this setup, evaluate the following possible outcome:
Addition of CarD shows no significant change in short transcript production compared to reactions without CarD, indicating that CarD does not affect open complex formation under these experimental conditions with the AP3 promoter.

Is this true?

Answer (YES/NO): NO